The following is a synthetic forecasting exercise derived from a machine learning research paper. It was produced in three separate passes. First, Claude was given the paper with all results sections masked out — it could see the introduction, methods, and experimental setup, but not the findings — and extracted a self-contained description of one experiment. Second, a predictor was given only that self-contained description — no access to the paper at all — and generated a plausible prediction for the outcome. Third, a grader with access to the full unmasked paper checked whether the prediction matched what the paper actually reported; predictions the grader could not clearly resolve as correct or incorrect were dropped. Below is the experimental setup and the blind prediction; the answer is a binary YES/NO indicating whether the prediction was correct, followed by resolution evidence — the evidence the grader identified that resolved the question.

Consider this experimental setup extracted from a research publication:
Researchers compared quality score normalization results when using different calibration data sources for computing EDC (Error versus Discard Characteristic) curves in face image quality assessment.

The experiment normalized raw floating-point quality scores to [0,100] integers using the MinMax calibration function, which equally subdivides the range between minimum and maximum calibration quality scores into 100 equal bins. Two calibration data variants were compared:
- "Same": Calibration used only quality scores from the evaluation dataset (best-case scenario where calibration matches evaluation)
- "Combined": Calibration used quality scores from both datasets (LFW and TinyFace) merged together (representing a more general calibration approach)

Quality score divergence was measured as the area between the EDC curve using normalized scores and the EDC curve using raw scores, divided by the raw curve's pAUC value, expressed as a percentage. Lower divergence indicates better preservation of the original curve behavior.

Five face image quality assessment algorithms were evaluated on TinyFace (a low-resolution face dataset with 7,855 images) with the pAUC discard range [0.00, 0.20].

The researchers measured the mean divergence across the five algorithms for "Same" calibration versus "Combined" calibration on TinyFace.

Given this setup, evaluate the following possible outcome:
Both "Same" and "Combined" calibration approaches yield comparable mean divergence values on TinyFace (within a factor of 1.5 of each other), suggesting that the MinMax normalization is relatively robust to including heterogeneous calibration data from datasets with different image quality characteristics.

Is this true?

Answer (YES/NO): YES